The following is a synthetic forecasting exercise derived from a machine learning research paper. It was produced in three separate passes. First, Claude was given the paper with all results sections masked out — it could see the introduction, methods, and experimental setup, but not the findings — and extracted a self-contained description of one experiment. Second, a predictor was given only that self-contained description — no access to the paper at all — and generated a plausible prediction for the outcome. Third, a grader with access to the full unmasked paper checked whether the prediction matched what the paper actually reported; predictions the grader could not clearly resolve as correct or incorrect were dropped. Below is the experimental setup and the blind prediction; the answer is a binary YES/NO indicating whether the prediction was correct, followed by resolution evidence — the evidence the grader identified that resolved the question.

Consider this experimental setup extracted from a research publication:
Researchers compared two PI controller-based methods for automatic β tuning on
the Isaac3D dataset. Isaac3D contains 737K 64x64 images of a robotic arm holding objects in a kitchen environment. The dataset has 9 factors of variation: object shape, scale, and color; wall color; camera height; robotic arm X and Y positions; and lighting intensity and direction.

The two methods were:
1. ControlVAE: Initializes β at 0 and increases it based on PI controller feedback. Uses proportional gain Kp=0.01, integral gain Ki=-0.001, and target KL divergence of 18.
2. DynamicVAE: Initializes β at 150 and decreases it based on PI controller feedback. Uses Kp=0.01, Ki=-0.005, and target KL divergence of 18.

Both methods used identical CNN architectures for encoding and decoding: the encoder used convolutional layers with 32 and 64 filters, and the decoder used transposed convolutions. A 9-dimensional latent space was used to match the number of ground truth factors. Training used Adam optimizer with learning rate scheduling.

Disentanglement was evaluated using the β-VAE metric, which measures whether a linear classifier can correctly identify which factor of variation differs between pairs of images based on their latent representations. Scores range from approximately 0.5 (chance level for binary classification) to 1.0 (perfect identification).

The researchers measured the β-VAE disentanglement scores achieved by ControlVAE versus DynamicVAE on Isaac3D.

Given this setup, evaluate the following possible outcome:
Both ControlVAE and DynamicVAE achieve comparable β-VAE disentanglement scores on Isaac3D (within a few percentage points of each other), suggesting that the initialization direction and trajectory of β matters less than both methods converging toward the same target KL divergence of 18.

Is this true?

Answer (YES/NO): NO